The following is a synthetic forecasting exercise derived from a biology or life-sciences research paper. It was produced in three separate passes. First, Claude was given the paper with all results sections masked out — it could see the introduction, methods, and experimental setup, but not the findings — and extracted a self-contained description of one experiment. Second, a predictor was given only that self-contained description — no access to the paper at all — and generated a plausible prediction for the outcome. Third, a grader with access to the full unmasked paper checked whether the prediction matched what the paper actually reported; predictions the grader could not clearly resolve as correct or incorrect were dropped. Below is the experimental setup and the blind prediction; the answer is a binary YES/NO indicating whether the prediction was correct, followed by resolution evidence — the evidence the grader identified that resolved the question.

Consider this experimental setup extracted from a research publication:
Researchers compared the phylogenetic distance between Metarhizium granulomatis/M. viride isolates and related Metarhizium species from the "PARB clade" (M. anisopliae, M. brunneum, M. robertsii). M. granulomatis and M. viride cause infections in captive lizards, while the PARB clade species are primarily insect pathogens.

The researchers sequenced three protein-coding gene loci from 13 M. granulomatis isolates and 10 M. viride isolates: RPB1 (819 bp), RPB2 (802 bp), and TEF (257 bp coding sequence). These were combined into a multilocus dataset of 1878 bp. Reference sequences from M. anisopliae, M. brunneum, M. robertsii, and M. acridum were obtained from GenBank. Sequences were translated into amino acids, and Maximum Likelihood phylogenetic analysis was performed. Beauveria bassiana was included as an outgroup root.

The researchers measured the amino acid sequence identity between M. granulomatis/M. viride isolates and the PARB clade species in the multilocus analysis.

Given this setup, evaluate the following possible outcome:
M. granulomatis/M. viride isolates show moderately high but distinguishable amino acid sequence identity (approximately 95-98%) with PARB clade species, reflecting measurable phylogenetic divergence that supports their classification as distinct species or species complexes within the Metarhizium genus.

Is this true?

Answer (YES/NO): NO